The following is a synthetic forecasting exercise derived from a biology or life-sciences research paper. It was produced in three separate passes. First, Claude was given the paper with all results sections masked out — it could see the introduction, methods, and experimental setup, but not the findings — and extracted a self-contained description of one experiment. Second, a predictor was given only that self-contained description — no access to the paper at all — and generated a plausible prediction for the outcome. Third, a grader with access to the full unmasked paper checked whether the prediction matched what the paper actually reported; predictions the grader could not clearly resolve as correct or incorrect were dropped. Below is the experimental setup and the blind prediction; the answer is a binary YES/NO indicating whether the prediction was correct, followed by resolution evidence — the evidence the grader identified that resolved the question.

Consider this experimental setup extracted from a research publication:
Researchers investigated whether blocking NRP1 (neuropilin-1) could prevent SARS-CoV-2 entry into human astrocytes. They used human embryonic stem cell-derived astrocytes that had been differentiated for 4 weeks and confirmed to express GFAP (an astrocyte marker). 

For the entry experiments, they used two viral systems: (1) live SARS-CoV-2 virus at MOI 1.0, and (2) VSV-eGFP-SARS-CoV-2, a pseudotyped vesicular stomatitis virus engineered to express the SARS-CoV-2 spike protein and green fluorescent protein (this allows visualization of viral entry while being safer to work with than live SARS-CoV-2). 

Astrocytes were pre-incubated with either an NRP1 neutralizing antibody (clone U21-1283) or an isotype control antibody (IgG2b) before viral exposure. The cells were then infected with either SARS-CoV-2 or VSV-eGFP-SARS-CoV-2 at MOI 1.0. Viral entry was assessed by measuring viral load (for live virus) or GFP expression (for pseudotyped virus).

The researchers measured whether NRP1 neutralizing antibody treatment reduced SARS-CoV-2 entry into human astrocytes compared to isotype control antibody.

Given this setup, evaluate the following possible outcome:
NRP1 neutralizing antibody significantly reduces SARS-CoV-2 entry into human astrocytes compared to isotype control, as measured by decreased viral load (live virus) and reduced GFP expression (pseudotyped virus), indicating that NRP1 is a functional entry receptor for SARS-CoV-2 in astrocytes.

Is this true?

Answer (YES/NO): YES